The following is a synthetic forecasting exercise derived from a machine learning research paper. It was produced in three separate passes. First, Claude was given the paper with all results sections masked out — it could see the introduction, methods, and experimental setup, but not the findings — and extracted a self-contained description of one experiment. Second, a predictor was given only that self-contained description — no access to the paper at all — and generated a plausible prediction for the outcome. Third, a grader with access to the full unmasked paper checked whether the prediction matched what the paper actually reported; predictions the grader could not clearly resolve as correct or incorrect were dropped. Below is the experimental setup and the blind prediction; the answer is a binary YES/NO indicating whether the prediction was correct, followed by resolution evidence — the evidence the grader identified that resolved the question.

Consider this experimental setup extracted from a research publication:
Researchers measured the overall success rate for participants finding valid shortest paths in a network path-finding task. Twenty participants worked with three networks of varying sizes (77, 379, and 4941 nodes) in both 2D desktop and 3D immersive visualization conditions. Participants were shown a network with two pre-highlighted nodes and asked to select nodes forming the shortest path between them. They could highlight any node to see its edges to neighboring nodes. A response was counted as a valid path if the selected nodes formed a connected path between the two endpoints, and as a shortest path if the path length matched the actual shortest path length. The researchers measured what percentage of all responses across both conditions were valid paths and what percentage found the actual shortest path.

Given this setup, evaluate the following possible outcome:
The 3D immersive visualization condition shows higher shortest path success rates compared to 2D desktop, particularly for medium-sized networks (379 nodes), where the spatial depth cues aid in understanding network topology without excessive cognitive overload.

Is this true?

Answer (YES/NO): NO